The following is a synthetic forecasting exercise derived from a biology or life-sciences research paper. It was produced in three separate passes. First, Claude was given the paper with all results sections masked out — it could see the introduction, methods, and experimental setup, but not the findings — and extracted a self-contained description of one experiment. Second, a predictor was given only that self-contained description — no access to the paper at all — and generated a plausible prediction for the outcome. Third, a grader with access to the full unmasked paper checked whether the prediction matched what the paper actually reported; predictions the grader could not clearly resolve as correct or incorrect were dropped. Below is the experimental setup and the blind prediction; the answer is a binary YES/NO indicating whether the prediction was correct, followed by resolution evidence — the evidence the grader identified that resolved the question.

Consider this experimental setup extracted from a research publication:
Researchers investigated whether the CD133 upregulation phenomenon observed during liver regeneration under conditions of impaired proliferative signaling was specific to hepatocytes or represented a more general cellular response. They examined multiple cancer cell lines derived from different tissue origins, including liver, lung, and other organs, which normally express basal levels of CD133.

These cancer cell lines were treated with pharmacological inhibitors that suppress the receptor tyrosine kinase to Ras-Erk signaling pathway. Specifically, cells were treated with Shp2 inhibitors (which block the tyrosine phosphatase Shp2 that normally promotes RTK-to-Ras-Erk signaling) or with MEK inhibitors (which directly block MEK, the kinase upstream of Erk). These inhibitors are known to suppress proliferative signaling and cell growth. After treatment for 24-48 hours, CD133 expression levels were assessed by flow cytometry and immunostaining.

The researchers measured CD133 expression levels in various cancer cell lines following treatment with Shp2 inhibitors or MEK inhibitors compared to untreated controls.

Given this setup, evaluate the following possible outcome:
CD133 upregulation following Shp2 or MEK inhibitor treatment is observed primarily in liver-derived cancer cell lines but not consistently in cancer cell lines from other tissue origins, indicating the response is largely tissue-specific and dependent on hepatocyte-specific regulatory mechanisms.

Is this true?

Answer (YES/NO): NO